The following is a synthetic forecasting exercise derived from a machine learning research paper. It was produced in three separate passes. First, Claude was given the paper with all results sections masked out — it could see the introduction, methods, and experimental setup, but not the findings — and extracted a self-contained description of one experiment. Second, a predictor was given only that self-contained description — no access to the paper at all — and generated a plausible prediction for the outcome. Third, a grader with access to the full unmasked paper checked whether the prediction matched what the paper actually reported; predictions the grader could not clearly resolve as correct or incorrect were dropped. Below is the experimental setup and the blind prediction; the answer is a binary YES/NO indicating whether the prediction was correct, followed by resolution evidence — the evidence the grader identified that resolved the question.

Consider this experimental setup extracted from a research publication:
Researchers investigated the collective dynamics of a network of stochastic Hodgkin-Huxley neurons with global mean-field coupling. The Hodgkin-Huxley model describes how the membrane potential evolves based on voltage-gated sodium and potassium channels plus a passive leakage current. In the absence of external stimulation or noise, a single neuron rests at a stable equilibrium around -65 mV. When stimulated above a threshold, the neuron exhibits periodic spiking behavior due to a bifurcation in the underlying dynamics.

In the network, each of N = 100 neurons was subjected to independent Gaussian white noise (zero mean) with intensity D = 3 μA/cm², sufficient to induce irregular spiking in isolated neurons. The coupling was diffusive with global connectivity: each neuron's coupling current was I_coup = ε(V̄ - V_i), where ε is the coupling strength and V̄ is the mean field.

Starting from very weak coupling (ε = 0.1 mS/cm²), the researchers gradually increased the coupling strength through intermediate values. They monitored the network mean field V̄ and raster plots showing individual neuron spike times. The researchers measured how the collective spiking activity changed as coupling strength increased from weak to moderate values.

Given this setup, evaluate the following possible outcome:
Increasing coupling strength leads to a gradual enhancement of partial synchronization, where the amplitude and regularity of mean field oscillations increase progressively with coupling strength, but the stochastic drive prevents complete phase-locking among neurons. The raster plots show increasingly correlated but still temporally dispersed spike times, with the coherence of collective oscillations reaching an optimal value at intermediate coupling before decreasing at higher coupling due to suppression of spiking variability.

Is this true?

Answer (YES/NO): NO